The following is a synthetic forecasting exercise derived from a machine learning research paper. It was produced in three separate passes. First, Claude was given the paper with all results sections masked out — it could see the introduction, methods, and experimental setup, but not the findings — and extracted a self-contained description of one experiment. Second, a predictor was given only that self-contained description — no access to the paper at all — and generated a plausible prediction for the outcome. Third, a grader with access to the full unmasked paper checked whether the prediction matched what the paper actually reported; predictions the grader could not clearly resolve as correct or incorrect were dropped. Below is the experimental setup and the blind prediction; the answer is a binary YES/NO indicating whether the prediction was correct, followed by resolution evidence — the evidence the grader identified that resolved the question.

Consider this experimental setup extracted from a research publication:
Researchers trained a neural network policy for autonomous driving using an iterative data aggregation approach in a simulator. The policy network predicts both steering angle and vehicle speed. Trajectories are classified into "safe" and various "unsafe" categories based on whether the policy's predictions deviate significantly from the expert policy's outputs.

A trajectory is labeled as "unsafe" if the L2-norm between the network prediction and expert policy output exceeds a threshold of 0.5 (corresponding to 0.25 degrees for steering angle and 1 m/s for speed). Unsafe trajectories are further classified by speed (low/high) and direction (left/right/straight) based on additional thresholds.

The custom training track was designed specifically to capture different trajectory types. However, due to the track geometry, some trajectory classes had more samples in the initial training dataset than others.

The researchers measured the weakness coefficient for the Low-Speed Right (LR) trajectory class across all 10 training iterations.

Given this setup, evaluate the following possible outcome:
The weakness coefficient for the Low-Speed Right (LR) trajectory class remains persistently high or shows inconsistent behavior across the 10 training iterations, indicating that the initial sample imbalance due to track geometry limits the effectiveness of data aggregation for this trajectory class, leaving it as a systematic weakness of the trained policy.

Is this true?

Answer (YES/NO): NO